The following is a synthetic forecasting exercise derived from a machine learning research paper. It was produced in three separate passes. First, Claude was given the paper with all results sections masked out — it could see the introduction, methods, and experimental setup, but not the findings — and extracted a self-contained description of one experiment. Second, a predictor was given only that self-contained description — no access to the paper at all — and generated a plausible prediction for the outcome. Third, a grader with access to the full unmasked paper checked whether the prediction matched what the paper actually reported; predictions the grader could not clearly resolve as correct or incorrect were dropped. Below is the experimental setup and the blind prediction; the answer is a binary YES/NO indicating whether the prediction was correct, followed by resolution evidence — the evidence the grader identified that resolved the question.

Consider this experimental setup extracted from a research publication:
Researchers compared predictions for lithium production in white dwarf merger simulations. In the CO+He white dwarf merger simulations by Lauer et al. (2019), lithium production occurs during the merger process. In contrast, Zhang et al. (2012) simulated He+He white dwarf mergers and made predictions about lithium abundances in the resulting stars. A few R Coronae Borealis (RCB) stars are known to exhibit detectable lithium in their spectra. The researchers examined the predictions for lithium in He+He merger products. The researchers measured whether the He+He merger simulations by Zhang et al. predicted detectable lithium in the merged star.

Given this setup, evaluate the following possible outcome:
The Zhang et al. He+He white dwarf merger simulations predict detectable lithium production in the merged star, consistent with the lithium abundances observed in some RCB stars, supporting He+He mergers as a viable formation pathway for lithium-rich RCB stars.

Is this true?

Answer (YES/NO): NO